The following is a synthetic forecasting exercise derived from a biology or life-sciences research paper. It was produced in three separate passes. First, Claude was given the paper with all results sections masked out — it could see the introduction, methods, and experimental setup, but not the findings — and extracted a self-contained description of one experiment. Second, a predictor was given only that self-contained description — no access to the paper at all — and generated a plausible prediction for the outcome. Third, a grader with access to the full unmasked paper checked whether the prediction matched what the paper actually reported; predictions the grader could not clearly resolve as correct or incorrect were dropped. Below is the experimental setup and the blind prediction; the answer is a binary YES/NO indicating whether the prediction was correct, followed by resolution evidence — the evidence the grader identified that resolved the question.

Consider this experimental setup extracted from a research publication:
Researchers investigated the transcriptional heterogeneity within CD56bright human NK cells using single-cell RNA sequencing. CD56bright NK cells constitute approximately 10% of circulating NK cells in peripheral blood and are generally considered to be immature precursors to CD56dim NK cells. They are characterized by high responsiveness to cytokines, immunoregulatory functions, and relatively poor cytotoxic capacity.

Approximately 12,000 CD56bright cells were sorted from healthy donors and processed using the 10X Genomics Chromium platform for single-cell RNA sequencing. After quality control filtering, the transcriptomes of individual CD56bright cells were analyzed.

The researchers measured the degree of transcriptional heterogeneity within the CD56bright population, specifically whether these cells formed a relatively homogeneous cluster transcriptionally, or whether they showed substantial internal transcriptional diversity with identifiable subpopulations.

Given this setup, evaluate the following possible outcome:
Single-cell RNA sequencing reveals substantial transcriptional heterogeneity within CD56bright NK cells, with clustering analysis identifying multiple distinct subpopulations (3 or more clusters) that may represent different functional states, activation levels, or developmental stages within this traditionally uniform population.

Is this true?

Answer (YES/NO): NO